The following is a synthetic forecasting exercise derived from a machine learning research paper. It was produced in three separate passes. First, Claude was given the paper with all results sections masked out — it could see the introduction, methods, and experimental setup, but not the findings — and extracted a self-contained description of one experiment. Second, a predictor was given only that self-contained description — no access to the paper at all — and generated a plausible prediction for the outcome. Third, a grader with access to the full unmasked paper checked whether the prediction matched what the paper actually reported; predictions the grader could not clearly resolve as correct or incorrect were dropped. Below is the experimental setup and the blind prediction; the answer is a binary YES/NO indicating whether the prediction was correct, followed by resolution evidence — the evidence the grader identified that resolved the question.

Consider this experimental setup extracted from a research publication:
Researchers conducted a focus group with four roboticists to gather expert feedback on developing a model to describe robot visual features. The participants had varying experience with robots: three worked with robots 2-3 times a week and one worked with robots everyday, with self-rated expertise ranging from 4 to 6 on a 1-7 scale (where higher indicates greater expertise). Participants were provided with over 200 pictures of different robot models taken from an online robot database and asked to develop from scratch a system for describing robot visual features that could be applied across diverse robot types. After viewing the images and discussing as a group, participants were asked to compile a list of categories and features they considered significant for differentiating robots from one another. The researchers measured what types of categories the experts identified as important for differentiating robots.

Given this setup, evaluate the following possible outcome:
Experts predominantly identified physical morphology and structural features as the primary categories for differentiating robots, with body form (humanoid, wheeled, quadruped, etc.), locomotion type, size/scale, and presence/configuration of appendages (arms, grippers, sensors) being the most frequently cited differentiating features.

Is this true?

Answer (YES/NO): NO